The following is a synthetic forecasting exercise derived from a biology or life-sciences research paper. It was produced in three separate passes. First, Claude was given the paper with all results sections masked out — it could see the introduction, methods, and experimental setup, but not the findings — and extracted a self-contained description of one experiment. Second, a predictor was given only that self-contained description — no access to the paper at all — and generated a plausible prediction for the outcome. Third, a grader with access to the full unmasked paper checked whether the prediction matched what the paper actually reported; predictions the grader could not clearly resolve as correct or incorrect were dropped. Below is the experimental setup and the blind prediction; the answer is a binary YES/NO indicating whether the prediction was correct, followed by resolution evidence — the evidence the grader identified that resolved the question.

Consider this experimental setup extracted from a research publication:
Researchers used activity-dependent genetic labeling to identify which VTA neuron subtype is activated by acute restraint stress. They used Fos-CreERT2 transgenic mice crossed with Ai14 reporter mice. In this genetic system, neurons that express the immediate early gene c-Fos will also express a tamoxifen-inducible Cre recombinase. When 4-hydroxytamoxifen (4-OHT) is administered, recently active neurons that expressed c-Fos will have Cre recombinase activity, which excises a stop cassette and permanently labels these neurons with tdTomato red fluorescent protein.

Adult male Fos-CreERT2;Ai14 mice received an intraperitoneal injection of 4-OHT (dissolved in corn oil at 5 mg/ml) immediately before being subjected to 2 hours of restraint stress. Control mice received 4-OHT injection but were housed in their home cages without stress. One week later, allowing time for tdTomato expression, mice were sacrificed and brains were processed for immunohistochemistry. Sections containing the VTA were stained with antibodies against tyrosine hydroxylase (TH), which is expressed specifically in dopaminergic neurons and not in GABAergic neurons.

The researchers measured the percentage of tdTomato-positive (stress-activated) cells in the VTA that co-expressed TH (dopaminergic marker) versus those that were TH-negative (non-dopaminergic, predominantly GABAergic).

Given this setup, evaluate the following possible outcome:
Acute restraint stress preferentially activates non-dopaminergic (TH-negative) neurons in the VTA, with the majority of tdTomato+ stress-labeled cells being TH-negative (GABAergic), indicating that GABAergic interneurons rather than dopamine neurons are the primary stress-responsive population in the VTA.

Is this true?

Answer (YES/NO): YES